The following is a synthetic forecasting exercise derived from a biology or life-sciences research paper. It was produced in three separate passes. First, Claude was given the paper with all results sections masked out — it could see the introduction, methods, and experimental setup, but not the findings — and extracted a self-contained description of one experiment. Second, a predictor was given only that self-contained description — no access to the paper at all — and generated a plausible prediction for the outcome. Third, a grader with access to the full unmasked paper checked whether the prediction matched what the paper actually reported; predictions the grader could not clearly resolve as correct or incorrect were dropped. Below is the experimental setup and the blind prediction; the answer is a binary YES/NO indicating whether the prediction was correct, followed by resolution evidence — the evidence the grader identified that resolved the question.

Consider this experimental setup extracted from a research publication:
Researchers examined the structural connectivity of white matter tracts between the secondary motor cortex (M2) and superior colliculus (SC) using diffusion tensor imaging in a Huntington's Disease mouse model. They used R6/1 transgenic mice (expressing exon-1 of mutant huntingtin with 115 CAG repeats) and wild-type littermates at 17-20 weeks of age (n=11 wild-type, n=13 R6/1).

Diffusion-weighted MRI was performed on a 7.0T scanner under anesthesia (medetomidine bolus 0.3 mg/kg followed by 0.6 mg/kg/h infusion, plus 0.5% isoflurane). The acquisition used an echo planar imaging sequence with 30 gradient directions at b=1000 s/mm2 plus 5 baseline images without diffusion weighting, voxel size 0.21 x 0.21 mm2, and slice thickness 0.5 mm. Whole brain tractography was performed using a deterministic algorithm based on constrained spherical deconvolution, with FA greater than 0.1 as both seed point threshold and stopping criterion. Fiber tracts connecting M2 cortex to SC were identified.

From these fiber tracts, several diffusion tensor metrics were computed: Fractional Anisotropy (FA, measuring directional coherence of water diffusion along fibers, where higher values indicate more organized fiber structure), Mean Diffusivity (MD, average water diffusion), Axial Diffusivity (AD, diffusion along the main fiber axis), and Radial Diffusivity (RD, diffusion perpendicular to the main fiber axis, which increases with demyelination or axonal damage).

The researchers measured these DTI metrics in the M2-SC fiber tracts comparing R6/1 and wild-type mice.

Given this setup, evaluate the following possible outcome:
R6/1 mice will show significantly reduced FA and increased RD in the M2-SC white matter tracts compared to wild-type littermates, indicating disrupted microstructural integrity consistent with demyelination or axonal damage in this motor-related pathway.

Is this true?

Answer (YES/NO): NO